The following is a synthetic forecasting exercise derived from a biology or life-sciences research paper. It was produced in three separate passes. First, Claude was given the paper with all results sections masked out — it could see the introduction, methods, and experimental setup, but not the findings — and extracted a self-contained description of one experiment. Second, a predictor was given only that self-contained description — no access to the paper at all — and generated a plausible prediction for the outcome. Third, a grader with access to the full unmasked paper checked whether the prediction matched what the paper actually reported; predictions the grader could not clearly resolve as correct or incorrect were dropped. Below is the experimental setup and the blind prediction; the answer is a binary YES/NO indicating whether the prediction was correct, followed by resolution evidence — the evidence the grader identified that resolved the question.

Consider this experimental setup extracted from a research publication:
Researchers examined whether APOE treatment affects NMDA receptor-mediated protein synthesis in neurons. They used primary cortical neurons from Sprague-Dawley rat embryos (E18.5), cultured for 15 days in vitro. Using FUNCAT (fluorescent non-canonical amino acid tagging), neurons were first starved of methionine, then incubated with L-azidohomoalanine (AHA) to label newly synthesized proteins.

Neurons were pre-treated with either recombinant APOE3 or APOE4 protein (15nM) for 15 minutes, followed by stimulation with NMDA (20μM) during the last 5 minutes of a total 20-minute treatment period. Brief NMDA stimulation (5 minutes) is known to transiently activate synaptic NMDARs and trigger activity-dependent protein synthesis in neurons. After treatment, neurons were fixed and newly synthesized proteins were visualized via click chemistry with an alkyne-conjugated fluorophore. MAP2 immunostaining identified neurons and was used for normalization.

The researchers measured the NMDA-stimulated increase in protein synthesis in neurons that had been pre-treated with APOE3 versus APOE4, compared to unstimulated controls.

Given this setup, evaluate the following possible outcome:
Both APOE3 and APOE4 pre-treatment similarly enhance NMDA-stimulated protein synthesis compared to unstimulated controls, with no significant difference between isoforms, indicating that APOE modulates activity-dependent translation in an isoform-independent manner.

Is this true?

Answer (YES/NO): NO